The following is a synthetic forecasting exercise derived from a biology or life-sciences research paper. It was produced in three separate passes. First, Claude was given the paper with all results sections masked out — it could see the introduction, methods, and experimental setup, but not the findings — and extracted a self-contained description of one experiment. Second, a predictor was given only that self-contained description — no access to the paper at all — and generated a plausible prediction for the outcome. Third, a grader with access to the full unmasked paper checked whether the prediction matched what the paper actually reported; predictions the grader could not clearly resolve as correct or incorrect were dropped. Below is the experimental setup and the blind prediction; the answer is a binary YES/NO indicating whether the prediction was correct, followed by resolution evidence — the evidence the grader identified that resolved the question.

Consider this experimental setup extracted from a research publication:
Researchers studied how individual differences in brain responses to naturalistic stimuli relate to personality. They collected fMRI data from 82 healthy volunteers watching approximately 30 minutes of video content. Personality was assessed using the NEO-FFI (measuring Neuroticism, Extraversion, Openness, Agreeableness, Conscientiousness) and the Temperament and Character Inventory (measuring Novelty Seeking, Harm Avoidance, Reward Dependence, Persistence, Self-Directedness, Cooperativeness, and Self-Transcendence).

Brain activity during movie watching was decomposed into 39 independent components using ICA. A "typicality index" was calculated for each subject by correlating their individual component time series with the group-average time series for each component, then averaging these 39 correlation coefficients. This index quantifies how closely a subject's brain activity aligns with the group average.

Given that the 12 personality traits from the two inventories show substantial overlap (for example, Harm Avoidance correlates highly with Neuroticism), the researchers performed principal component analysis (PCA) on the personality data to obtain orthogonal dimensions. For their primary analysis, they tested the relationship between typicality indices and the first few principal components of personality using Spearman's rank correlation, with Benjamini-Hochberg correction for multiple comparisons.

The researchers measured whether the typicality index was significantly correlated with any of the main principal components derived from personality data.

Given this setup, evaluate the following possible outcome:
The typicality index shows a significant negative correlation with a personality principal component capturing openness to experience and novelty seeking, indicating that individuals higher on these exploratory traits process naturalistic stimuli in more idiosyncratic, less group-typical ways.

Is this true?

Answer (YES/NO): NO